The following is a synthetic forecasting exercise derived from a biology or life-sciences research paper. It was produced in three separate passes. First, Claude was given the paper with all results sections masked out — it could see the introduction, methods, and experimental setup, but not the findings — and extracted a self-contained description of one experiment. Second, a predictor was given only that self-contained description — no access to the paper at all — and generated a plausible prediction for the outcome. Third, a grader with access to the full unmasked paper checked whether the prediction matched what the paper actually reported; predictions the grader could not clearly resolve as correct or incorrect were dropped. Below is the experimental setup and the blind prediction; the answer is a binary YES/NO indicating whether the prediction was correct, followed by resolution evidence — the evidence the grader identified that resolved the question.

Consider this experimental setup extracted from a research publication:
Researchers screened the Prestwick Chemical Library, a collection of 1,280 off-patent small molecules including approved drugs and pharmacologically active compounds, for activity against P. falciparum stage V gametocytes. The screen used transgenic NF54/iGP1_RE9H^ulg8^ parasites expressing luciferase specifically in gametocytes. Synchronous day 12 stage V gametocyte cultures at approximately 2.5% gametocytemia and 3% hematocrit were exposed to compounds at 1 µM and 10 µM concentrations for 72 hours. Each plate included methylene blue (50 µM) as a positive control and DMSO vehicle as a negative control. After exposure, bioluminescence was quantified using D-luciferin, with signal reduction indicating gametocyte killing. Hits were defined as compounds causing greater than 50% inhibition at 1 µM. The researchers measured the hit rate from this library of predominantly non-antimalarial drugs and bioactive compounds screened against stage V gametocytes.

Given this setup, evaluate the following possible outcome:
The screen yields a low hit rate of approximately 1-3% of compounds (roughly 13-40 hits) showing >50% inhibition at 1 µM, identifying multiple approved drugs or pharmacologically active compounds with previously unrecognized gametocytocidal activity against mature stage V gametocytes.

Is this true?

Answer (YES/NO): NO